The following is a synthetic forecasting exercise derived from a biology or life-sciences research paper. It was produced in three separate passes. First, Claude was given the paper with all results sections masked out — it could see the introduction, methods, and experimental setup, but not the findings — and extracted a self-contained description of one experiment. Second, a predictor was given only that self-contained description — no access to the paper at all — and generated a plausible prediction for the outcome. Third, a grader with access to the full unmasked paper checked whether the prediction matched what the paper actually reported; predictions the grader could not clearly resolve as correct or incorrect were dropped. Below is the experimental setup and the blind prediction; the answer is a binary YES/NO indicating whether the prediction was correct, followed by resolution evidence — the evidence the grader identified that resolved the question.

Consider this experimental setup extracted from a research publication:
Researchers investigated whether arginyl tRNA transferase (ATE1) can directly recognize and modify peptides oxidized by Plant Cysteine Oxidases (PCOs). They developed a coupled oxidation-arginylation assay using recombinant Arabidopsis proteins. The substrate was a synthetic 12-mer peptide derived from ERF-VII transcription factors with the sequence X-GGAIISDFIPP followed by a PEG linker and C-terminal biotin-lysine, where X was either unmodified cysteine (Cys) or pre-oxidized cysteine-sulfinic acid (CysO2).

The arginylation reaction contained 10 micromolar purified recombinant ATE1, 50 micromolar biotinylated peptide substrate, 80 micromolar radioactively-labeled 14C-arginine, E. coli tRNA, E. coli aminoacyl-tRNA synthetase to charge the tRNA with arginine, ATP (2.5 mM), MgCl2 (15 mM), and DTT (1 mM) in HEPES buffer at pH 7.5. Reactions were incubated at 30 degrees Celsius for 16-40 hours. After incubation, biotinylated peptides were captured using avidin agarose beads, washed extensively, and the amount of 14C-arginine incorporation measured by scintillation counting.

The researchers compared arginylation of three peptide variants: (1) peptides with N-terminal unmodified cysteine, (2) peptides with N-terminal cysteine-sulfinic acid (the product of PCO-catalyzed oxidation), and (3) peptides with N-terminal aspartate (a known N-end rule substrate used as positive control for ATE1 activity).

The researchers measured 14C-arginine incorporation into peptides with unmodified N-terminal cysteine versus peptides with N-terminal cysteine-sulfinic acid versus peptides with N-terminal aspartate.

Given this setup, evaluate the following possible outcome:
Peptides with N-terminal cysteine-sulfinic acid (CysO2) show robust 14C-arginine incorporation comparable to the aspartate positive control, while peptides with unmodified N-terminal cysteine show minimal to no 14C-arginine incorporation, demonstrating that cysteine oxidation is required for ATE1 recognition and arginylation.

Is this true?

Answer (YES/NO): YES